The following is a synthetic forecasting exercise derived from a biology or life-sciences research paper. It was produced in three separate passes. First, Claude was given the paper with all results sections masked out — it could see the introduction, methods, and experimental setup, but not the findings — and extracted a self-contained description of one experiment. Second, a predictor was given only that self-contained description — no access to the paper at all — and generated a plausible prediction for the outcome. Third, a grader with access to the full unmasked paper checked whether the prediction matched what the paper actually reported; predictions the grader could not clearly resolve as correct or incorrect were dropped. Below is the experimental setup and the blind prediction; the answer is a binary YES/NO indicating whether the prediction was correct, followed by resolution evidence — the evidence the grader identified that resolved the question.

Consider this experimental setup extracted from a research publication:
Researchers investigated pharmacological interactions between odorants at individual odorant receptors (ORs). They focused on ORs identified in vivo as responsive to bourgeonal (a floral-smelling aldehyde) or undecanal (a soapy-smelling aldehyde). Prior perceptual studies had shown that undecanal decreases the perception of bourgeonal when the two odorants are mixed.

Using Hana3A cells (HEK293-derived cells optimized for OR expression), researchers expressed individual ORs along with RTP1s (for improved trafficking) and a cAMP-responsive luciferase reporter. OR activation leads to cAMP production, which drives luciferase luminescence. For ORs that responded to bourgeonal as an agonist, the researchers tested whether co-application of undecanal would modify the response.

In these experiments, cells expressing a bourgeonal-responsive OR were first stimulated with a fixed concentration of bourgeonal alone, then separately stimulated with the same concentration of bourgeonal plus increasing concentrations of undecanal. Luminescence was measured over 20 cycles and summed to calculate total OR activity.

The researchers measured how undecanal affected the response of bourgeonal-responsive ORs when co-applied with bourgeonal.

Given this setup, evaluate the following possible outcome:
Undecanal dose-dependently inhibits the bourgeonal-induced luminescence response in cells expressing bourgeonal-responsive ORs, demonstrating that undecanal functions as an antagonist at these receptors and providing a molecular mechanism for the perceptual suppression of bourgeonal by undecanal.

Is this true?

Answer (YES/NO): YES